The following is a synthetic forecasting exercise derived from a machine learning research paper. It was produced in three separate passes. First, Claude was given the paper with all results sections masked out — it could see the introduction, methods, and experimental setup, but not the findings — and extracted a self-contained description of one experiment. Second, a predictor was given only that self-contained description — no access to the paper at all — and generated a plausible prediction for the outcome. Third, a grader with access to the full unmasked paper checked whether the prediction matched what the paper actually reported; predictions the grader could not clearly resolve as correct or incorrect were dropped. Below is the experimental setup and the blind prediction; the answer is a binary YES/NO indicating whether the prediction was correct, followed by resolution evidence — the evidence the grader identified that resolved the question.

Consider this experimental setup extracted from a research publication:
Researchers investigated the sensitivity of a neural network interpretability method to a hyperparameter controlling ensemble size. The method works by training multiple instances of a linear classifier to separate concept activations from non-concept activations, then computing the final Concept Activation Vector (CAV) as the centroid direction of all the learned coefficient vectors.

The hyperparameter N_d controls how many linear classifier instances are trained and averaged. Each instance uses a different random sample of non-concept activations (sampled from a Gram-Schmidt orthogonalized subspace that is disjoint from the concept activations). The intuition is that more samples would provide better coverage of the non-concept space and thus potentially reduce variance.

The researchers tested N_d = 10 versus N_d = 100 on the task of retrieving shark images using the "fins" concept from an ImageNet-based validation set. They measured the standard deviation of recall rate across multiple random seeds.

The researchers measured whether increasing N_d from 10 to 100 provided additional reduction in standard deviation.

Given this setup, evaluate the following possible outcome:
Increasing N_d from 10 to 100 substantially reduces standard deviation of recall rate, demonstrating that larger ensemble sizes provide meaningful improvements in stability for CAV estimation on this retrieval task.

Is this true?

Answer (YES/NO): NO